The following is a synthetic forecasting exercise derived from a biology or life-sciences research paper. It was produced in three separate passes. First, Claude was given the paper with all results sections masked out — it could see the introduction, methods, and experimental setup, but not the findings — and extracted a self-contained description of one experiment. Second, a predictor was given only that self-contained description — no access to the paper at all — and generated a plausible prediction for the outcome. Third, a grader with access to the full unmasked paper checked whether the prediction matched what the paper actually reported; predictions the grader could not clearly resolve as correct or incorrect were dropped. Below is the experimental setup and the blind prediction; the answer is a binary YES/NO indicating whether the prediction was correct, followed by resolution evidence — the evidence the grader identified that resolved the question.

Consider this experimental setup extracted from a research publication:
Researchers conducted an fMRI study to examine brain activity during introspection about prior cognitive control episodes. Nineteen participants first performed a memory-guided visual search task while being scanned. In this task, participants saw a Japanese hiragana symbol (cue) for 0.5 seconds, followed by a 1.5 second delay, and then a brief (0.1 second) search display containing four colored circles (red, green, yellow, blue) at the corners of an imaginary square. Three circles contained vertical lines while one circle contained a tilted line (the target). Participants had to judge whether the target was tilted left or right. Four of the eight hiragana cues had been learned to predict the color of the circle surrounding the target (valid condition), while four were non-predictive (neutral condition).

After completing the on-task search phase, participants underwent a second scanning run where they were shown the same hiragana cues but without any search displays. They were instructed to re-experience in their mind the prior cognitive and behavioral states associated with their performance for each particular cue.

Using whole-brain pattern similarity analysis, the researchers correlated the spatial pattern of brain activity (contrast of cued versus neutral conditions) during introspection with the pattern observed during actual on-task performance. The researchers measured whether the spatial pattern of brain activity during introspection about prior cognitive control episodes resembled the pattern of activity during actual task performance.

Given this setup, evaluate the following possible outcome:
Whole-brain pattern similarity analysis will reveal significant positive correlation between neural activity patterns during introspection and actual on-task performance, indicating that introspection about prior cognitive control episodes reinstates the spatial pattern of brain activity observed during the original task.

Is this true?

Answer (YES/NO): YES